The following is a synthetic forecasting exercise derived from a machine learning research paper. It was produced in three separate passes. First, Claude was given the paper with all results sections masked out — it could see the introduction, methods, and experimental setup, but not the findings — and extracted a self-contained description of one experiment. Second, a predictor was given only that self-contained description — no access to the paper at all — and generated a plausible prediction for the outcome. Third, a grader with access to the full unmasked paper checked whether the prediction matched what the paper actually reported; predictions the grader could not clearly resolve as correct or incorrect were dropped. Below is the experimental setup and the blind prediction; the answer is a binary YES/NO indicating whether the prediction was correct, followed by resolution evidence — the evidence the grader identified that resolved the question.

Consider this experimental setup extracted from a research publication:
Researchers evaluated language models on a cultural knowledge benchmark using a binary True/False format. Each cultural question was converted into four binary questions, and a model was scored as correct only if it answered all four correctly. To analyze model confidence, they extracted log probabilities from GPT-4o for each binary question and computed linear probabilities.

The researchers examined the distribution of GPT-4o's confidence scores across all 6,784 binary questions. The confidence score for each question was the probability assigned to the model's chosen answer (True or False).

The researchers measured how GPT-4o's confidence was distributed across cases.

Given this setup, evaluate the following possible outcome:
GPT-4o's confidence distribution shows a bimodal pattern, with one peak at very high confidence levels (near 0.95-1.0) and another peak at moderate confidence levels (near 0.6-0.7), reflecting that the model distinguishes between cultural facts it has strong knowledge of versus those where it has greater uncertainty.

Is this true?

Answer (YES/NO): NO